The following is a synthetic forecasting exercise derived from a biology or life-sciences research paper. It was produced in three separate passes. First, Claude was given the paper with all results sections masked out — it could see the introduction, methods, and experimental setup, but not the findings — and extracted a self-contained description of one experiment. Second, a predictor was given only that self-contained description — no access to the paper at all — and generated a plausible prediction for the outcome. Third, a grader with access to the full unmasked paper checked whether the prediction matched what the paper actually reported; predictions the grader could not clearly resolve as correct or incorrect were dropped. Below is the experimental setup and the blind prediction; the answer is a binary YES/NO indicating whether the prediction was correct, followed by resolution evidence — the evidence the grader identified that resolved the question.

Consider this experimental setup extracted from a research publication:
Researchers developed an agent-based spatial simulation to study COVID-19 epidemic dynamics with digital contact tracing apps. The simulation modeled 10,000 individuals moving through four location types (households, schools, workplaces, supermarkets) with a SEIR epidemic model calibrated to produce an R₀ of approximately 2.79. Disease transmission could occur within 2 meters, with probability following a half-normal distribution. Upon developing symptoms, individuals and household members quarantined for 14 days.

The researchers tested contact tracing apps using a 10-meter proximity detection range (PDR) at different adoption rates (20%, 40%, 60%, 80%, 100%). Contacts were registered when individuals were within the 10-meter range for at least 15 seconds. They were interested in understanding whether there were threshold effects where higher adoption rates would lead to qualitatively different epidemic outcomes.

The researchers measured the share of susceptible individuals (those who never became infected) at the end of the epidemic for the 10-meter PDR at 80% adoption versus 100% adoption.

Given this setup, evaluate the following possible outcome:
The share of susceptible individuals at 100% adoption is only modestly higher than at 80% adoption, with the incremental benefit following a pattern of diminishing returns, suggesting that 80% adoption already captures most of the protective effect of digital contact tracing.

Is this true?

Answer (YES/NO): NO